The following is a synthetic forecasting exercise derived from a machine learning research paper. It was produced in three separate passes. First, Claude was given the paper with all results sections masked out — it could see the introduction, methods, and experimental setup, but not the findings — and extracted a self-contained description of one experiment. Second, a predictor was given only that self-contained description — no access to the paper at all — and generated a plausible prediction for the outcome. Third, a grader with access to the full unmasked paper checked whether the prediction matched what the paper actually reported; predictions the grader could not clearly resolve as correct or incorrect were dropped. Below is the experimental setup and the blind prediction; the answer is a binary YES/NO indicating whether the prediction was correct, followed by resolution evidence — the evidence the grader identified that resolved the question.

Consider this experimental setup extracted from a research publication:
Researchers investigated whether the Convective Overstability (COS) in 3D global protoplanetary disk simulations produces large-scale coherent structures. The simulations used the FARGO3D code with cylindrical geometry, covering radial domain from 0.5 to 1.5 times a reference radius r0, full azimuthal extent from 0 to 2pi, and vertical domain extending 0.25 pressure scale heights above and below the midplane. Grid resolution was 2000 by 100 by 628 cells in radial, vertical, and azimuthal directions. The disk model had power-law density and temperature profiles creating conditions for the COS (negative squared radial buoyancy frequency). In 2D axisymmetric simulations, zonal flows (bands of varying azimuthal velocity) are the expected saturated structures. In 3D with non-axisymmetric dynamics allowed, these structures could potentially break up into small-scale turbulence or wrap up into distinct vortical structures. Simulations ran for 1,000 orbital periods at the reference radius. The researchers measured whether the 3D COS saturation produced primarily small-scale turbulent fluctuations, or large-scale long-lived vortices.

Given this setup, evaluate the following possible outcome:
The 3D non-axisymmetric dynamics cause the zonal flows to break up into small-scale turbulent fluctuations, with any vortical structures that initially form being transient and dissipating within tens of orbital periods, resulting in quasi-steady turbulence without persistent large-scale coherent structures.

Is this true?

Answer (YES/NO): NO